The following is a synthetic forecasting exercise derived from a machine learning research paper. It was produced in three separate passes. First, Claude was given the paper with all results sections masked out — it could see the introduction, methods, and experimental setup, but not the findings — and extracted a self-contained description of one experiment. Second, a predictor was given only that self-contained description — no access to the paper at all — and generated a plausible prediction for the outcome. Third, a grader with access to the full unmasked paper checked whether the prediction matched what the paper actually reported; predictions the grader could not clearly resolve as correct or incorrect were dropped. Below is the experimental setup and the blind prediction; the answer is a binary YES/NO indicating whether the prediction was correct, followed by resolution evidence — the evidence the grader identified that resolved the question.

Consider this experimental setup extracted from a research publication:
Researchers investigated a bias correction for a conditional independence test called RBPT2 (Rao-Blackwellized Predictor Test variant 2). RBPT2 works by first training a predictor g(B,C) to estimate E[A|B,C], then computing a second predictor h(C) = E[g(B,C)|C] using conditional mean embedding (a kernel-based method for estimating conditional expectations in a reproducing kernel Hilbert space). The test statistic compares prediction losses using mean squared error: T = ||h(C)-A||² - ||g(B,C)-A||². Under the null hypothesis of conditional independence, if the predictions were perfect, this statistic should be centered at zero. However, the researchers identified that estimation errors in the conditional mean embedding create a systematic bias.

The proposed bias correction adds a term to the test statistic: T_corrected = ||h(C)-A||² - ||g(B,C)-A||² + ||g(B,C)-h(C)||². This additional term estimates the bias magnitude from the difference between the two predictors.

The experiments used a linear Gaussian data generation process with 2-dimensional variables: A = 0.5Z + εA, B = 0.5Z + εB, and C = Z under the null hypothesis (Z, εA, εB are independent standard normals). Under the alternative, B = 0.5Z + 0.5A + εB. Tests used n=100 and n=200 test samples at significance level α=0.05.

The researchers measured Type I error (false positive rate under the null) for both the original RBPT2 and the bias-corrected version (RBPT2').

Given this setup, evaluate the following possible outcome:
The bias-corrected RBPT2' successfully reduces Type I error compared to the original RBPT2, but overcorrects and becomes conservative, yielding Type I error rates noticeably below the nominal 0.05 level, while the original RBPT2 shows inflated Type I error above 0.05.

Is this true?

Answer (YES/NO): NO